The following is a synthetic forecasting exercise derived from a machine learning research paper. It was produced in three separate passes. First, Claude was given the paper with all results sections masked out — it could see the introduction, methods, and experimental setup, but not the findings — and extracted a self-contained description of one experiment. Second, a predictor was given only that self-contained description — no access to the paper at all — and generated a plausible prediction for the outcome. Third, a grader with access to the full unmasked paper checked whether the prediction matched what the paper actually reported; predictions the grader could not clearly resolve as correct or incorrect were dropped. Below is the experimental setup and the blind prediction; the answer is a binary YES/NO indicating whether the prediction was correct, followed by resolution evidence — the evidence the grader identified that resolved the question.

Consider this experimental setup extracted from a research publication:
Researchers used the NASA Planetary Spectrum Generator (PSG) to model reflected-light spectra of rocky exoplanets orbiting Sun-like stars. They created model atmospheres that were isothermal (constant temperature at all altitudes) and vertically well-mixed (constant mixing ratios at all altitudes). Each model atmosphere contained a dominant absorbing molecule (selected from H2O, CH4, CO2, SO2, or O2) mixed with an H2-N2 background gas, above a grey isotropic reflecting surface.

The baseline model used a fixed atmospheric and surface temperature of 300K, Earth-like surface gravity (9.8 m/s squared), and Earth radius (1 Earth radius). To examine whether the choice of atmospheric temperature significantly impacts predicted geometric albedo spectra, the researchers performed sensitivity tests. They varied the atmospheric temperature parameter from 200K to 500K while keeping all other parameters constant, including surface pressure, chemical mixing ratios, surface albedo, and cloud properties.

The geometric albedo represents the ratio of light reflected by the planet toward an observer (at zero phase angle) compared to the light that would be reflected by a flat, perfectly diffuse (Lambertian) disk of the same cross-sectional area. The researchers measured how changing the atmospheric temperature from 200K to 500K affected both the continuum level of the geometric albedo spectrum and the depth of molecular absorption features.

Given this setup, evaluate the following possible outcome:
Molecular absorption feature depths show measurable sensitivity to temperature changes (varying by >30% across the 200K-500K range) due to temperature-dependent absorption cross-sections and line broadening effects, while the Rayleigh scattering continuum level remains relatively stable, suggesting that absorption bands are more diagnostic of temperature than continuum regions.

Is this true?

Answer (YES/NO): NO